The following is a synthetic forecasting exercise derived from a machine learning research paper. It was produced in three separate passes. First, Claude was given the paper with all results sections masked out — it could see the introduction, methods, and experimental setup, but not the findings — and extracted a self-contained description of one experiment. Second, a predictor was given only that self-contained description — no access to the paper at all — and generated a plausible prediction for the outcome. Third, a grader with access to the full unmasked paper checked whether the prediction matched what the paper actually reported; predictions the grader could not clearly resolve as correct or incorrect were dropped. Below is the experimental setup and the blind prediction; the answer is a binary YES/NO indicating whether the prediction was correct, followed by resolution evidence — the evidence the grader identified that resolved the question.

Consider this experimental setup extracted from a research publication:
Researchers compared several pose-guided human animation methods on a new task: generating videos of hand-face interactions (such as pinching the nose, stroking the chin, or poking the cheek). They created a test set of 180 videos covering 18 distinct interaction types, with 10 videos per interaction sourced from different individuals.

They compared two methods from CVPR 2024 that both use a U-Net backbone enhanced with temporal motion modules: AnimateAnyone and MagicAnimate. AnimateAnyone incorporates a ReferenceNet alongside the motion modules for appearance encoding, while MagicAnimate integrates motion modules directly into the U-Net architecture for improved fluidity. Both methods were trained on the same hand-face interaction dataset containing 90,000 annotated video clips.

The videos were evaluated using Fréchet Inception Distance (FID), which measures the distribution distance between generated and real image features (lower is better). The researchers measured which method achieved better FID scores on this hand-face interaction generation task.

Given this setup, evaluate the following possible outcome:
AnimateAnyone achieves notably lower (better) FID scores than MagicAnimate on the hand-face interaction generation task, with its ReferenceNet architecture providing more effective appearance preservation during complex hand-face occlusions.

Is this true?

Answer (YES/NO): NO